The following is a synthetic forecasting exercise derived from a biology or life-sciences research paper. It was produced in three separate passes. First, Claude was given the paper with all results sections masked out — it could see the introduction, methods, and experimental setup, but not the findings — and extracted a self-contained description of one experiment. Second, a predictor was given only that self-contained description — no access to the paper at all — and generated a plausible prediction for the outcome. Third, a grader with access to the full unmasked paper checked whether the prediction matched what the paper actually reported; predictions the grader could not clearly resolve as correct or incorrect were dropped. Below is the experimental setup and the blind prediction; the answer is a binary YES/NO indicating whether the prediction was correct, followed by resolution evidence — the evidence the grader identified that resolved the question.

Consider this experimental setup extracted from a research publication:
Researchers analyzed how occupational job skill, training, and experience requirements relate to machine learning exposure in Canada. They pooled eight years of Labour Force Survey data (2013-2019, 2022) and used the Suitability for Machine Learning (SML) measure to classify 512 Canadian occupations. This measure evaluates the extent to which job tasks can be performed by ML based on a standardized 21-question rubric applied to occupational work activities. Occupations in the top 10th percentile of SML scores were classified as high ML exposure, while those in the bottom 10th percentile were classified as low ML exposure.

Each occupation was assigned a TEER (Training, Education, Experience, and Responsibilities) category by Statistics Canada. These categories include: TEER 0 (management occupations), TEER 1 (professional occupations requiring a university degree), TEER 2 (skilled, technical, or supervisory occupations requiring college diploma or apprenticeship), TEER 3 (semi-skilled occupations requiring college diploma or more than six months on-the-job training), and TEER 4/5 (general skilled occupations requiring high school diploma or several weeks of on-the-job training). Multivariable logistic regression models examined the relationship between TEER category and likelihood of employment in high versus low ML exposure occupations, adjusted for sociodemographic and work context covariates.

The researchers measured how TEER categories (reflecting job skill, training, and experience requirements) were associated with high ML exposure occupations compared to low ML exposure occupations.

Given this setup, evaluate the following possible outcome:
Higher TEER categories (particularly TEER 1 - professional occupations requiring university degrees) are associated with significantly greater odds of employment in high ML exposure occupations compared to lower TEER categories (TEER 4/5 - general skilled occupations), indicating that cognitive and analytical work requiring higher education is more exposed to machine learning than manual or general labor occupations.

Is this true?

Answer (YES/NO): NO